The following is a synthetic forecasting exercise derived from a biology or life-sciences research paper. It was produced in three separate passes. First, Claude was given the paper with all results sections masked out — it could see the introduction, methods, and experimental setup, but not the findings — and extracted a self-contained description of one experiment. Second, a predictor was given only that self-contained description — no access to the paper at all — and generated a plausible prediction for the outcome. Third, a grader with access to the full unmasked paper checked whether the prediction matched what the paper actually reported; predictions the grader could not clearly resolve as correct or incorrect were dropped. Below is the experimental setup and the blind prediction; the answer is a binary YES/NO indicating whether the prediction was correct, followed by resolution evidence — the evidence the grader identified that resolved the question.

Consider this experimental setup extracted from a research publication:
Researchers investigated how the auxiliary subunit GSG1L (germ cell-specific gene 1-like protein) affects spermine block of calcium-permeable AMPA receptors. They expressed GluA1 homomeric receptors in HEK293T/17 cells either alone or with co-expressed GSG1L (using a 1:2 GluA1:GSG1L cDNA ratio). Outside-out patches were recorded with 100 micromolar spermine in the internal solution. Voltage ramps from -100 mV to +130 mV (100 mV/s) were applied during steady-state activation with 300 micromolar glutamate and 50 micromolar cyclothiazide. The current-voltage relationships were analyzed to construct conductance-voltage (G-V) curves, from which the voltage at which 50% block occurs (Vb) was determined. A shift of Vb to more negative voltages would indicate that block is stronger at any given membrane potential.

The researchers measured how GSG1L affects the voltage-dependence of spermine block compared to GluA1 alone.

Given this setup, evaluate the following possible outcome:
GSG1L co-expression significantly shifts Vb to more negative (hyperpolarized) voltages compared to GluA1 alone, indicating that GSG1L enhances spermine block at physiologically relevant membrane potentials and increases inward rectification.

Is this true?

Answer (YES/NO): YES